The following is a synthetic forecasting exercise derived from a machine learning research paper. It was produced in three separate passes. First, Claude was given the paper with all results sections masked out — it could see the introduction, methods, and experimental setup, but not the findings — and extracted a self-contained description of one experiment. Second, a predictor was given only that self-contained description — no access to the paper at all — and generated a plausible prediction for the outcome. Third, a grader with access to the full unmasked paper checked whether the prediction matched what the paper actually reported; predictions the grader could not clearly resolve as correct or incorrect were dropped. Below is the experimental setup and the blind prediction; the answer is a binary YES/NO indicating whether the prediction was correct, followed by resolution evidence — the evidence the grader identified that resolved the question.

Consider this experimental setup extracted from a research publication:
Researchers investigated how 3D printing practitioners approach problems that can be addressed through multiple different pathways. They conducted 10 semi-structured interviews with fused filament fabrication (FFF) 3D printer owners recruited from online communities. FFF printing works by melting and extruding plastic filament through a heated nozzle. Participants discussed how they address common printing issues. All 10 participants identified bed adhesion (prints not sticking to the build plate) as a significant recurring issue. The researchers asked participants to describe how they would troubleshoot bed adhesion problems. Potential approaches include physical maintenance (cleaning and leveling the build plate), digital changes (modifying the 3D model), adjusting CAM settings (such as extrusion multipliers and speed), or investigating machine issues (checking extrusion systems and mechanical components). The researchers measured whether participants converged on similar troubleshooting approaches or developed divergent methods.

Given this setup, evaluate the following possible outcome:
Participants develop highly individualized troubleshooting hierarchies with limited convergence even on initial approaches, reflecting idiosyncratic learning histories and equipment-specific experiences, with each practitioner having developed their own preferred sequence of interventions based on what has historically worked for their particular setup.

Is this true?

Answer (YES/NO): YES